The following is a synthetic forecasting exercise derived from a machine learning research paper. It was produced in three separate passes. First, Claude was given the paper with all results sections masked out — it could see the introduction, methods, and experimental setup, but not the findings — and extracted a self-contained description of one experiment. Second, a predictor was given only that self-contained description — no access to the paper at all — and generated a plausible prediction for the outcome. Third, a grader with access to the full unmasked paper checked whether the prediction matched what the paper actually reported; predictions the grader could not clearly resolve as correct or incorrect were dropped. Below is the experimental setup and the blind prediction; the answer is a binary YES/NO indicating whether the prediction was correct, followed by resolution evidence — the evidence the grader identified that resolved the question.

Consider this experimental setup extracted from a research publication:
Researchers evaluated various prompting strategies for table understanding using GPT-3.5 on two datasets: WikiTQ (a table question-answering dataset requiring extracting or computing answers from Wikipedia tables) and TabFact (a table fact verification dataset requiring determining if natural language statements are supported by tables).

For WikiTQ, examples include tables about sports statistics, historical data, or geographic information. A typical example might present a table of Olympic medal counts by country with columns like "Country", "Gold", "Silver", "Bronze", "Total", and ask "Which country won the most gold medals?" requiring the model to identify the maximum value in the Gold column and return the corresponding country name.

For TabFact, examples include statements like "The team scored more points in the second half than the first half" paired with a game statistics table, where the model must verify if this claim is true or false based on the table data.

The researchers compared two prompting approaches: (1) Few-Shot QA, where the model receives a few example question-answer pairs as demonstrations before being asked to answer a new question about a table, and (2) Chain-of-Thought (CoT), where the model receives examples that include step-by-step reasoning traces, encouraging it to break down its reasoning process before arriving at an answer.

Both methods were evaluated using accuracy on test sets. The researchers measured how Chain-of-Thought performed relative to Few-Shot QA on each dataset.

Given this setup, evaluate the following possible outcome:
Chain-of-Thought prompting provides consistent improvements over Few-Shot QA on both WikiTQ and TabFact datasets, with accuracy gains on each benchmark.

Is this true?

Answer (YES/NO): NO